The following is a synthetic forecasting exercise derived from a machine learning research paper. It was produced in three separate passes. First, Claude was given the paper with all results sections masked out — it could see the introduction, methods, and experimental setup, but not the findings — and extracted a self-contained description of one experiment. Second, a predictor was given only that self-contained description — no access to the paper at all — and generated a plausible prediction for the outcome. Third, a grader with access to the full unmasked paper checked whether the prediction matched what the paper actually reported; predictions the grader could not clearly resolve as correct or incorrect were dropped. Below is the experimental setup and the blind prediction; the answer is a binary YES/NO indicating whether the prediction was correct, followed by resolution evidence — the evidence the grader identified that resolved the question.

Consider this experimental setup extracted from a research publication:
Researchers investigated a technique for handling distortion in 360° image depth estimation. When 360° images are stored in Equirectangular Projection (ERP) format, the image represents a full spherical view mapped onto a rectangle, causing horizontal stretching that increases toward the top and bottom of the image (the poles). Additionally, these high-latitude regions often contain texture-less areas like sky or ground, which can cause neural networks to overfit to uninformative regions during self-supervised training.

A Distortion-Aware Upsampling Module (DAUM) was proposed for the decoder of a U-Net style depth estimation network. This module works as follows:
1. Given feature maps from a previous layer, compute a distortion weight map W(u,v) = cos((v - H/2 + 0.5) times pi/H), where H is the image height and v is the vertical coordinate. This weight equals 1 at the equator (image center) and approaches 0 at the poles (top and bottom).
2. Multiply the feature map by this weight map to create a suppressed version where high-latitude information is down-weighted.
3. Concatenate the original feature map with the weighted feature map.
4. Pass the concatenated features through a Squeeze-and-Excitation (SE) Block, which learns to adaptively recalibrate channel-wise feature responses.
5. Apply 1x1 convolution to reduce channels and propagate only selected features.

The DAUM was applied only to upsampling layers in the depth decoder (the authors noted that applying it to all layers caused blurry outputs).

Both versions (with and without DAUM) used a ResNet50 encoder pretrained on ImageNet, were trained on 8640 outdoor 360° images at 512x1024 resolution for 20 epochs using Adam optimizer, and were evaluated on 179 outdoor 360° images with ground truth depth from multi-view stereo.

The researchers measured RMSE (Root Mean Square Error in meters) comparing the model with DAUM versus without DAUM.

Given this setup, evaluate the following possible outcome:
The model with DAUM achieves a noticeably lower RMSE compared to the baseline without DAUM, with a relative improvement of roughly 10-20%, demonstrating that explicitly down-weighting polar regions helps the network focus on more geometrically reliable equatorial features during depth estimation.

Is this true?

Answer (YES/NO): NO